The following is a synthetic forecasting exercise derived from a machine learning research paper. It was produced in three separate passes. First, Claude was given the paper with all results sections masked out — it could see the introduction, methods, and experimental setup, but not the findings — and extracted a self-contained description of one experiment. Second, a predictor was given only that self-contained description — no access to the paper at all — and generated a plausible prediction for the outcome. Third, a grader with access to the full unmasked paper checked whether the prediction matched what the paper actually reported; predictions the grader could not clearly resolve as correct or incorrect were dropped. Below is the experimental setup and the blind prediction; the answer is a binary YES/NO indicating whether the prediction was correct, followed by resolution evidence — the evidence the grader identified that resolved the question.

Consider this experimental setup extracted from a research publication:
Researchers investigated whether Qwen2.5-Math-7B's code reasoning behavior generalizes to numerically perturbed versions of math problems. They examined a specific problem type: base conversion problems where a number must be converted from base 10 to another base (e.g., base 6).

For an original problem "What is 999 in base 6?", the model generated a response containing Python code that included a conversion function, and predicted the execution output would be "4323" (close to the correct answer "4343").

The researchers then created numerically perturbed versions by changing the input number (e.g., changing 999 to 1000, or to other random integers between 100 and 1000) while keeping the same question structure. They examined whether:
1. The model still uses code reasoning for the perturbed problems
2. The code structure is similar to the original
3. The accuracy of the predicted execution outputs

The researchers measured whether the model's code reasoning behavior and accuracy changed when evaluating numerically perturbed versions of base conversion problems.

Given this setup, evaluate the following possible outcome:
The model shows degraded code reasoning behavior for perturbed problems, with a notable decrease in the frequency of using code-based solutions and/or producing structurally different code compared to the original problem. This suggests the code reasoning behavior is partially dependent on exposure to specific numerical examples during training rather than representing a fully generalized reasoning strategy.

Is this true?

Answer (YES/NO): NO